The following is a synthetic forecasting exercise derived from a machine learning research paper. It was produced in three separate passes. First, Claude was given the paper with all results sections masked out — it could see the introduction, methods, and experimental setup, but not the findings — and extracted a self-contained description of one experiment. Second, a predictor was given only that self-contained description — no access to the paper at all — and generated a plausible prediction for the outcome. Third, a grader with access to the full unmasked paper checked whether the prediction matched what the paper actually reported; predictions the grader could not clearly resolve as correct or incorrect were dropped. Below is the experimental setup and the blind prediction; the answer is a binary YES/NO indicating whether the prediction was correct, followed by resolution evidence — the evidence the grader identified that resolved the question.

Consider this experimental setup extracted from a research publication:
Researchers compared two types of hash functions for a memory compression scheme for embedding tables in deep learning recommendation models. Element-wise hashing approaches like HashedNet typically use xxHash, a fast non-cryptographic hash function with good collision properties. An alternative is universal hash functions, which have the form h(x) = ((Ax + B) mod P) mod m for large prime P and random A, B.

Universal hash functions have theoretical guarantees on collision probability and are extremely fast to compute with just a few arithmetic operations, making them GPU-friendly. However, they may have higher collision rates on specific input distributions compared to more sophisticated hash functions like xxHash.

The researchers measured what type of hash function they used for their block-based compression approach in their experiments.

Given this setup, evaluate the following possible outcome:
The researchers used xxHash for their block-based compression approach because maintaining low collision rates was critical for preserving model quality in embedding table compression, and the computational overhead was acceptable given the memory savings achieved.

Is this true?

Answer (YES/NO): NO